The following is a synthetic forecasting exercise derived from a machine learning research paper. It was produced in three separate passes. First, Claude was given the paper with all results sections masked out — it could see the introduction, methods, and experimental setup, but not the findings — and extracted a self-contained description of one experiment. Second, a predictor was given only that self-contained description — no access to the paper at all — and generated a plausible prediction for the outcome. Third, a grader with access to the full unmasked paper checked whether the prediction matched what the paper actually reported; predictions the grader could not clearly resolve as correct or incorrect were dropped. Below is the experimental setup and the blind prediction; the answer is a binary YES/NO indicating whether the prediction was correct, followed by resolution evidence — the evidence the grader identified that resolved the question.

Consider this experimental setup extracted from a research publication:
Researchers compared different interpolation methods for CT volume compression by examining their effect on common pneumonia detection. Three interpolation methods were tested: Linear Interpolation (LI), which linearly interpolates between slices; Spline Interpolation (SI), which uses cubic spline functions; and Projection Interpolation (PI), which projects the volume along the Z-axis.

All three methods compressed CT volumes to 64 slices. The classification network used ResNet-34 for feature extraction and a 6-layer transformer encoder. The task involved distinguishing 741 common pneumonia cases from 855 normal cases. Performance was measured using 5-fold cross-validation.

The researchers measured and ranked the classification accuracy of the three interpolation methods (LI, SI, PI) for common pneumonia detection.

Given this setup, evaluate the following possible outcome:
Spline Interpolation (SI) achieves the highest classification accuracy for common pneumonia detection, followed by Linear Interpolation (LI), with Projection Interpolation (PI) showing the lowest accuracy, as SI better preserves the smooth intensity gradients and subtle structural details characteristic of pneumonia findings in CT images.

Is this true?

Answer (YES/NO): NO